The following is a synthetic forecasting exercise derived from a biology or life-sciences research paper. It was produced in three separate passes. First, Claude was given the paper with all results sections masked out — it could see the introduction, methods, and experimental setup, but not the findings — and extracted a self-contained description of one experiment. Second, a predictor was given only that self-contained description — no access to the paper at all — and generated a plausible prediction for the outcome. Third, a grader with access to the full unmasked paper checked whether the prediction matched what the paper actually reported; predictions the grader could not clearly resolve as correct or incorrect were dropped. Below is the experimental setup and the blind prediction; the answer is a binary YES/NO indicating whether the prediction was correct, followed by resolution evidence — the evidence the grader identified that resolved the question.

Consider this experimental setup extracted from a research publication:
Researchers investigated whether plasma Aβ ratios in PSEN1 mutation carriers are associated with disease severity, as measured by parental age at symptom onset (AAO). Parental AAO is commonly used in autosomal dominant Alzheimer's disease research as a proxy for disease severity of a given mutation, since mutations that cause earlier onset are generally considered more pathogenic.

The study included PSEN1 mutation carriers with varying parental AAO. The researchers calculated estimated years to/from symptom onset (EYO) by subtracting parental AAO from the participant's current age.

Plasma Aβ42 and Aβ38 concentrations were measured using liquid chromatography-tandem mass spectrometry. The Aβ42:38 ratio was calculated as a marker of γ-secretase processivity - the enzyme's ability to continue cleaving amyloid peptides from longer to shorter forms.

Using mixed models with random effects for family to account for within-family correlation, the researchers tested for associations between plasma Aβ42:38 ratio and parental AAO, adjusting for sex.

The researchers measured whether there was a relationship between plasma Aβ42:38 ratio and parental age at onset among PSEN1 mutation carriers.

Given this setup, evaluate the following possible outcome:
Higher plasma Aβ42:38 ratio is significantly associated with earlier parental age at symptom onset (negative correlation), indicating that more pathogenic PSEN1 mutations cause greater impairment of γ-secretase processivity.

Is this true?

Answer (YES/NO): YES